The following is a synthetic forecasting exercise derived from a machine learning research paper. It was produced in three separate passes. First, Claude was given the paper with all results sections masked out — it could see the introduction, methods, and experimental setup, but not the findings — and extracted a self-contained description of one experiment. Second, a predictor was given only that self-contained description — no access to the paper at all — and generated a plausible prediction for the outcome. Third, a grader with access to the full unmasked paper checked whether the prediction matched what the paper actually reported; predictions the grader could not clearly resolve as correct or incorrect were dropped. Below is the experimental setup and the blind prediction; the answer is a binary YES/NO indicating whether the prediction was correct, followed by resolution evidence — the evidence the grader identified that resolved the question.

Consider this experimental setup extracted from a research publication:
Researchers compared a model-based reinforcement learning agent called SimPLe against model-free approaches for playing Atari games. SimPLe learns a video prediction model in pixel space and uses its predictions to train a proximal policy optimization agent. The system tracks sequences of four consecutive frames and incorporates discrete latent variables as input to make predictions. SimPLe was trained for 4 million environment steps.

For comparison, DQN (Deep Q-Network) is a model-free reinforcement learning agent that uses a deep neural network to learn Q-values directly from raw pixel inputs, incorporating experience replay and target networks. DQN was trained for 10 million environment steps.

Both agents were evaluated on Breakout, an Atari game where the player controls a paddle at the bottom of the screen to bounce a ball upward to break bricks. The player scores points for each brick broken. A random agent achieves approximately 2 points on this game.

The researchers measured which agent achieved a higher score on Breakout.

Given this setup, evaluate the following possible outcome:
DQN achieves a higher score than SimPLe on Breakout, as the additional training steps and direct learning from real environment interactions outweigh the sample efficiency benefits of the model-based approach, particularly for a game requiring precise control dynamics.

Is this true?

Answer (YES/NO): YES